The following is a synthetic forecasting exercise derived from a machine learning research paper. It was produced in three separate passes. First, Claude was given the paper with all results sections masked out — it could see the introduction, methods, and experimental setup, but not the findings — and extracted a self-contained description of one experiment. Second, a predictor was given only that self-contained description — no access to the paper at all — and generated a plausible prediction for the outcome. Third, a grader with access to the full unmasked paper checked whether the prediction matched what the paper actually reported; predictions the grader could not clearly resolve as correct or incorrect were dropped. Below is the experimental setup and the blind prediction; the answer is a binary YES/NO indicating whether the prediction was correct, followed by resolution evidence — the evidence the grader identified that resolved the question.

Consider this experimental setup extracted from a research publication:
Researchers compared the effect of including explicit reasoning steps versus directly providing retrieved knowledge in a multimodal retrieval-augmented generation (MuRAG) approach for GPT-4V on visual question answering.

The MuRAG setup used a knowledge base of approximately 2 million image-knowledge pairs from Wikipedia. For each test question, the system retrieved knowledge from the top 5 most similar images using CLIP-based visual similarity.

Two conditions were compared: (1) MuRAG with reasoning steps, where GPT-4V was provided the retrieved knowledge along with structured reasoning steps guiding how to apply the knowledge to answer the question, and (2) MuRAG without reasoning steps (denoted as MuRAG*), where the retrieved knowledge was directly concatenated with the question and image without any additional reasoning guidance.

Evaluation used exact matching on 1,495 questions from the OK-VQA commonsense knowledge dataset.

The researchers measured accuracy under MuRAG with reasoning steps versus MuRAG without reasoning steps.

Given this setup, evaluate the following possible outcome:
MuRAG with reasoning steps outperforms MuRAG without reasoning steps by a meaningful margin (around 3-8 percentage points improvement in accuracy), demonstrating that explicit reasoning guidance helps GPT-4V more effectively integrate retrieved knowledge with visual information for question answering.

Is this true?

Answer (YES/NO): YES